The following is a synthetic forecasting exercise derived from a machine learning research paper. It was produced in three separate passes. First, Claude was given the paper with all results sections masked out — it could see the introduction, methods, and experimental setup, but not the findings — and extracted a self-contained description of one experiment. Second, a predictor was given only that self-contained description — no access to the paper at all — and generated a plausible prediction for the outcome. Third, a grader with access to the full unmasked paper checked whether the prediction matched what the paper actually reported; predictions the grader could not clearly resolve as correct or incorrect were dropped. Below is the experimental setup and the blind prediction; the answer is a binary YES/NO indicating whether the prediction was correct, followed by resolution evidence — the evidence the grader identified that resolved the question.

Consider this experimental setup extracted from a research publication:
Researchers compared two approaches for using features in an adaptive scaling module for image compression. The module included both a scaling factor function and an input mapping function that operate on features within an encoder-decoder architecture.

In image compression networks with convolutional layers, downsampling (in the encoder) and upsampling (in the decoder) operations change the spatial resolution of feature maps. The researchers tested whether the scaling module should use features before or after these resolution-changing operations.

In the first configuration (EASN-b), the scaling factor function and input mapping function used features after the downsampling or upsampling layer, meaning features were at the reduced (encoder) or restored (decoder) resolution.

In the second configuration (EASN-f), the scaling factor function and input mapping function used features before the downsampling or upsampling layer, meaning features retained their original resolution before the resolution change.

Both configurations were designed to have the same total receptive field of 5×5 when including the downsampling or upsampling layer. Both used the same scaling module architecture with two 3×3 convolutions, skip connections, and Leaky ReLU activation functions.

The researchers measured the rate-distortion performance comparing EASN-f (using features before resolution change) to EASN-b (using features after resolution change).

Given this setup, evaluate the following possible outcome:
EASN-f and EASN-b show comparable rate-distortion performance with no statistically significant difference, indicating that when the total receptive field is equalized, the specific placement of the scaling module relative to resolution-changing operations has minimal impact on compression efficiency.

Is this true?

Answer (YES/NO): NO